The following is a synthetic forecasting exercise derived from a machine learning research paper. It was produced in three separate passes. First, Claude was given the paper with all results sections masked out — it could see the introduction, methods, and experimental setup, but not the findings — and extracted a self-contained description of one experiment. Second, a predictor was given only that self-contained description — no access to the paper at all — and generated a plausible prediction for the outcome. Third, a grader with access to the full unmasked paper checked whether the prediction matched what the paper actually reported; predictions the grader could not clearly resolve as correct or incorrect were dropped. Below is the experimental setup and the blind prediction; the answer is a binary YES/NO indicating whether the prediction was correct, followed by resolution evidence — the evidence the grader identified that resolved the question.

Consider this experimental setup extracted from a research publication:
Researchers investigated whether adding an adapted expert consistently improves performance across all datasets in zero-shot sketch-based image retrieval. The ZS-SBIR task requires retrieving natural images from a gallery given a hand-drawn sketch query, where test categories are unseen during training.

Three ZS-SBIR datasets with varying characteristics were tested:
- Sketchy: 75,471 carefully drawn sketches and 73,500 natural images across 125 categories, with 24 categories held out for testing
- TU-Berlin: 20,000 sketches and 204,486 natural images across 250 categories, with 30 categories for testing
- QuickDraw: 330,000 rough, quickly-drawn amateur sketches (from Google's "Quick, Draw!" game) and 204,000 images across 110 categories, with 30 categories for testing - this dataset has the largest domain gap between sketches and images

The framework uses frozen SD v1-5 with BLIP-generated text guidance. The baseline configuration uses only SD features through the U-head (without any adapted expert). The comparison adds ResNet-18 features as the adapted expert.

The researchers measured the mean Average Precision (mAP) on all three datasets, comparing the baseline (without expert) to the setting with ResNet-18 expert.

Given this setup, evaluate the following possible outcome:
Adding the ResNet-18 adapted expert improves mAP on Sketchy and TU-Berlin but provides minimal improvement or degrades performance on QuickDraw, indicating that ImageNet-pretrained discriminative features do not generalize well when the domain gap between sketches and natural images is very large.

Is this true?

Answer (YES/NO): YES